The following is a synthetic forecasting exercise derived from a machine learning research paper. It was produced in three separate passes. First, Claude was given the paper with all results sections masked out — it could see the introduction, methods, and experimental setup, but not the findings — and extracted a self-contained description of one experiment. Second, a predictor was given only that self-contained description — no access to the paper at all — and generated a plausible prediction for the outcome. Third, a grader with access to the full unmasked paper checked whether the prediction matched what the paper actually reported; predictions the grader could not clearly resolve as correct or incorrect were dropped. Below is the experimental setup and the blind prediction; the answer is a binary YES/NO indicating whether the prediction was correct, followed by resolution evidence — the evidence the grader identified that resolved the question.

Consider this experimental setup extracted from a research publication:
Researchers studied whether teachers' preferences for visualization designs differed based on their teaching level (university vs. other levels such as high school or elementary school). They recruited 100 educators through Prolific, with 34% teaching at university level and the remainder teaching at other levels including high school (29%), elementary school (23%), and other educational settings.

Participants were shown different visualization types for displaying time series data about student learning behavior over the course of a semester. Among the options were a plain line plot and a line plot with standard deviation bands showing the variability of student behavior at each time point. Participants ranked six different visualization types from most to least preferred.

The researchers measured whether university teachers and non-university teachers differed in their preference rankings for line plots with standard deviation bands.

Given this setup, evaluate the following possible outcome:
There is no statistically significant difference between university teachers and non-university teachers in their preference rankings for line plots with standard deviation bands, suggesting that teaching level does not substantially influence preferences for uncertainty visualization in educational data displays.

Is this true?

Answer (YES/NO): NO